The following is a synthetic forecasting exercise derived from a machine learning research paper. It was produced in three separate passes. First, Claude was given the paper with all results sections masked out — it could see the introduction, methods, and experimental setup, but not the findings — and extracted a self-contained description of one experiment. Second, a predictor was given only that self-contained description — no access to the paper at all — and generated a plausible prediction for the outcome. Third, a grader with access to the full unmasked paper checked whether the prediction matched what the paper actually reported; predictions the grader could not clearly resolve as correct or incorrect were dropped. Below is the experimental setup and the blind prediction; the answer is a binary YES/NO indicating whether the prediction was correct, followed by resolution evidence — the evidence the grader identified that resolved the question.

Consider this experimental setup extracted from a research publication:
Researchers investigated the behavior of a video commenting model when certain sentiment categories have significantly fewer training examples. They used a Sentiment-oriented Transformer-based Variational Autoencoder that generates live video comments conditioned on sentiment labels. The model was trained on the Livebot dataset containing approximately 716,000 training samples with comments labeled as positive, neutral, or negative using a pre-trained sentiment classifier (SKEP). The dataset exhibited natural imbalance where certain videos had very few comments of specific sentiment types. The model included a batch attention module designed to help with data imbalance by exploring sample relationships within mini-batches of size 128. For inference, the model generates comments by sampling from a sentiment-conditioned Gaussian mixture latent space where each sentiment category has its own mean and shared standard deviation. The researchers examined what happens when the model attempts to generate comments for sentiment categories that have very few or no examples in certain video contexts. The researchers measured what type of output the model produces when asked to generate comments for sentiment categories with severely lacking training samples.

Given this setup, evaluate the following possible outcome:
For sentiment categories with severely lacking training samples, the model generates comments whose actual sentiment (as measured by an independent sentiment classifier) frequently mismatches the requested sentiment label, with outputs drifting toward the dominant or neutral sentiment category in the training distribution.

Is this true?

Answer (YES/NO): NO